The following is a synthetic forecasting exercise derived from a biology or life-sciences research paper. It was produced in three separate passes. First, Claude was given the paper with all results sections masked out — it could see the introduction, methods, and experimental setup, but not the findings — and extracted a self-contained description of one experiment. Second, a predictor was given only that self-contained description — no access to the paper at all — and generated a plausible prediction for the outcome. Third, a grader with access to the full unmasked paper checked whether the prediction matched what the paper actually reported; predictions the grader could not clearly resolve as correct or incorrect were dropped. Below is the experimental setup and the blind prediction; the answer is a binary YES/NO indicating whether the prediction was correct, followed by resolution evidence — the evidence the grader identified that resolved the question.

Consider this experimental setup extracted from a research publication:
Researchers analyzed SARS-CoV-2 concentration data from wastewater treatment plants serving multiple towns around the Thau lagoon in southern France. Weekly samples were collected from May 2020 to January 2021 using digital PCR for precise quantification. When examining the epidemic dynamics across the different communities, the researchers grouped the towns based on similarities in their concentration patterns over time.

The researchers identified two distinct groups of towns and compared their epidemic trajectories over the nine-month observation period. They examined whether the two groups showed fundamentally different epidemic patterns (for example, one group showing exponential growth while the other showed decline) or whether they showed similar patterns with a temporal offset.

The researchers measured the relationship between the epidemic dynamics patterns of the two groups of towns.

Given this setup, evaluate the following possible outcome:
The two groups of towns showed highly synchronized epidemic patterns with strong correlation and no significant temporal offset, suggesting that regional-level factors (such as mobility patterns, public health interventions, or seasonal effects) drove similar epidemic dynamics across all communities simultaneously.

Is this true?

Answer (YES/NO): NO